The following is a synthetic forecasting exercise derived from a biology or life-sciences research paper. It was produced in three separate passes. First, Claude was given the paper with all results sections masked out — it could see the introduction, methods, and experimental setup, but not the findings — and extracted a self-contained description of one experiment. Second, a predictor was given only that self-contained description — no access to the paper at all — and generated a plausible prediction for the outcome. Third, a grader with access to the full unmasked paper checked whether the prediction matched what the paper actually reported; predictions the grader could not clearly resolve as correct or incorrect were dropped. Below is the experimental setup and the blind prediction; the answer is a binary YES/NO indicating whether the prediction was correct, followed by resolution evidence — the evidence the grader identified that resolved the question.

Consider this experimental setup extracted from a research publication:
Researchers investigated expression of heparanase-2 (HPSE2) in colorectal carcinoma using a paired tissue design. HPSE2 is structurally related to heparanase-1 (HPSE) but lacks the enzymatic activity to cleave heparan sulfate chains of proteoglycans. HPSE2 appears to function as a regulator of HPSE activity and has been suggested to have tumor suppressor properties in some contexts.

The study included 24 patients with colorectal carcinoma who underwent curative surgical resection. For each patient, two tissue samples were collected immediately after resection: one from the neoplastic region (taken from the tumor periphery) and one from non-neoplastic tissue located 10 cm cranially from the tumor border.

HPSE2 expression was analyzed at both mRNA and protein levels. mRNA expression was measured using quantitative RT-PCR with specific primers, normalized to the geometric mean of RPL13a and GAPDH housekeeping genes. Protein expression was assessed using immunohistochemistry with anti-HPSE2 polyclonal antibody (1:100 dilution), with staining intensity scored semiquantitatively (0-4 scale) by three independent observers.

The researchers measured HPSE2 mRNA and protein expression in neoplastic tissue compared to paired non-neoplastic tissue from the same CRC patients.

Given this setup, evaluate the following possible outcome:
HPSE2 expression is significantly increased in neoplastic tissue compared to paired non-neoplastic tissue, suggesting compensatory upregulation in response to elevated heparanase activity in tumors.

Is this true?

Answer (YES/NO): YES